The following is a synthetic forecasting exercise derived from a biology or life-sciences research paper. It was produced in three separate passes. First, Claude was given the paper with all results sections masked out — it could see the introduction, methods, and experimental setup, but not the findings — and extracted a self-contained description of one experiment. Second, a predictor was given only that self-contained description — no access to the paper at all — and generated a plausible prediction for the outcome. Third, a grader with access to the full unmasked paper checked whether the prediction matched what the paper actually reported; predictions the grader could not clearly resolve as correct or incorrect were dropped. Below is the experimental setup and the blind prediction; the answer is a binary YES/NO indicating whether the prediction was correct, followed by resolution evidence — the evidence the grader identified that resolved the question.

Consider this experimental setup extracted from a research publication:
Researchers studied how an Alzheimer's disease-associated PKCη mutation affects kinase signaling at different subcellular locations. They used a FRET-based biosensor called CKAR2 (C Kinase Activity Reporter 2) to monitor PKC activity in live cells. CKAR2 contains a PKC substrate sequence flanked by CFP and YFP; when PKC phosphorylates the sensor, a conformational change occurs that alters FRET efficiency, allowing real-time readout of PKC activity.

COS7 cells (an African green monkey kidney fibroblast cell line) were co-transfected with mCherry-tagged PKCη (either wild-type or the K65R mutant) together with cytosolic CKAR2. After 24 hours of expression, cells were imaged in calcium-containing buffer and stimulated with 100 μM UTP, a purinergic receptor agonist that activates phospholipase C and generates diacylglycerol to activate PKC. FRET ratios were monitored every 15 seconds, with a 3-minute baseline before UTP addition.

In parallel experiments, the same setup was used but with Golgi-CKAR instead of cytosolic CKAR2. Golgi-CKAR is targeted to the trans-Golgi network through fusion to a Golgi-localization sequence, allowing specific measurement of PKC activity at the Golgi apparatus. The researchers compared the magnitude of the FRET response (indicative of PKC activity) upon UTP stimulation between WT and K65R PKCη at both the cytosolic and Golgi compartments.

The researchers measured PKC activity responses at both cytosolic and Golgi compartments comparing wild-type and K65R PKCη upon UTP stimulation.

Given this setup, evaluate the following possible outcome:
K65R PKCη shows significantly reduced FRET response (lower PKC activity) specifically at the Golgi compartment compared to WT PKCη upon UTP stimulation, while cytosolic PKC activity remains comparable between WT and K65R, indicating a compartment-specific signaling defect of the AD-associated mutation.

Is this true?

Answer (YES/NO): NO